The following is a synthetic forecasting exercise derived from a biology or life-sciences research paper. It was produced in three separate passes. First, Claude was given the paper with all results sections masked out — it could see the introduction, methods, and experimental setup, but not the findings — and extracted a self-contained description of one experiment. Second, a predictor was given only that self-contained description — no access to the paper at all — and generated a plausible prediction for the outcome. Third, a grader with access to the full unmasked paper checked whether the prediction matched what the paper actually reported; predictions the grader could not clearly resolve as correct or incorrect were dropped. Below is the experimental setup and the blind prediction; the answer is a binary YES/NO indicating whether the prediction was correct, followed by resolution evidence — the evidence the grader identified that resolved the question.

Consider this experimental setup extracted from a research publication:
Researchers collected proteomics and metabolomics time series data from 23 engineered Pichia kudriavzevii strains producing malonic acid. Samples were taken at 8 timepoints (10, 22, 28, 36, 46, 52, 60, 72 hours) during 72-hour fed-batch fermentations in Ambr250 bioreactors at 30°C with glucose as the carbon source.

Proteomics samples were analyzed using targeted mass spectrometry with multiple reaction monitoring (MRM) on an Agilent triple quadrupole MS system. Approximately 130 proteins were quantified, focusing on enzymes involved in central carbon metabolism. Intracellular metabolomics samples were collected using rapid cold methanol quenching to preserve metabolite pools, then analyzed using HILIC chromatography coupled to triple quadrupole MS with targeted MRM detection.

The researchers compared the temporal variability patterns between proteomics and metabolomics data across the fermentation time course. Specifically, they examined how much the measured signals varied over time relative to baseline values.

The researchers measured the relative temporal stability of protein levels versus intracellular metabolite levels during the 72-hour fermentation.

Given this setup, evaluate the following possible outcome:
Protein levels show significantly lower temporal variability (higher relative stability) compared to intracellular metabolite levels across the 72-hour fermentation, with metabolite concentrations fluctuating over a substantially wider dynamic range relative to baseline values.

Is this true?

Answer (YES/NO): YES